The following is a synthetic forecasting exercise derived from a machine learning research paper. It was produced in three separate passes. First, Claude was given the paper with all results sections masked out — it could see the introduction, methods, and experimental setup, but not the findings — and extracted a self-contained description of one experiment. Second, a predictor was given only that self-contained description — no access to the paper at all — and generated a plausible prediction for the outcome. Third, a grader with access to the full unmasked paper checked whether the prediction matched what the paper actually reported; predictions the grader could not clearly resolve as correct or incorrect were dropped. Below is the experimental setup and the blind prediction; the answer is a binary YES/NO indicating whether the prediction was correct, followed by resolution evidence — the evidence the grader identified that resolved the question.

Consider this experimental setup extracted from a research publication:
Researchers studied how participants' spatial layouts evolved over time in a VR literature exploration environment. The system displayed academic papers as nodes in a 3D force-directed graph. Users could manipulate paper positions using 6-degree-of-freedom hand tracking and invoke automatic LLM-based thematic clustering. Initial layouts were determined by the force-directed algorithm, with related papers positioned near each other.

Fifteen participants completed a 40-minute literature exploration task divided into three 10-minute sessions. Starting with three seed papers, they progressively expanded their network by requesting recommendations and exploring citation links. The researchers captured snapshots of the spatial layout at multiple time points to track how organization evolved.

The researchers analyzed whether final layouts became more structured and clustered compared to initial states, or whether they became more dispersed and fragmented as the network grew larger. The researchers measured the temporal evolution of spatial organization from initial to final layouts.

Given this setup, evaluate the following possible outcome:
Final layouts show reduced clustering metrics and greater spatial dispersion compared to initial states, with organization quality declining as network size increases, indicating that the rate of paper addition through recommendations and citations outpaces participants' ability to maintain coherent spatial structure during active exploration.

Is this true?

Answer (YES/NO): NO